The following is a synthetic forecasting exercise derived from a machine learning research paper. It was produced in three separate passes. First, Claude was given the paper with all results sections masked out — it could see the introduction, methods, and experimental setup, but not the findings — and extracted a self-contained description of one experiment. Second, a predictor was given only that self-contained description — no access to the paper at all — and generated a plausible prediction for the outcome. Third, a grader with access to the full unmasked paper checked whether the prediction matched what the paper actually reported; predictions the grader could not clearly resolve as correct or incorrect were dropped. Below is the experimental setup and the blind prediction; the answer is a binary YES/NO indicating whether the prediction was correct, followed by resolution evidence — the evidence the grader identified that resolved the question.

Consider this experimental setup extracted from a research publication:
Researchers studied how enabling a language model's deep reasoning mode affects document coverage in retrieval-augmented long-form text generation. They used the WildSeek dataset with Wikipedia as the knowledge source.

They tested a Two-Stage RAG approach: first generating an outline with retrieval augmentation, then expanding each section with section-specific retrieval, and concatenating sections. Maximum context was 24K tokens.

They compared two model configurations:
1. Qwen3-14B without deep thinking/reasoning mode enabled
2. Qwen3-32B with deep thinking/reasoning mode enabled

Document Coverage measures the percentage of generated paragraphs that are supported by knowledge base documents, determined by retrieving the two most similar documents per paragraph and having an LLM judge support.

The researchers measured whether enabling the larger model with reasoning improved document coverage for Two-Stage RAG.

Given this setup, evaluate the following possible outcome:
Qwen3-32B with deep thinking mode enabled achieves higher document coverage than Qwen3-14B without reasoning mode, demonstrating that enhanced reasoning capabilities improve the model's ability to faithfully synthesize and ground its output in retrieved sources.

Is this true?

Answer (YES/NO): NO